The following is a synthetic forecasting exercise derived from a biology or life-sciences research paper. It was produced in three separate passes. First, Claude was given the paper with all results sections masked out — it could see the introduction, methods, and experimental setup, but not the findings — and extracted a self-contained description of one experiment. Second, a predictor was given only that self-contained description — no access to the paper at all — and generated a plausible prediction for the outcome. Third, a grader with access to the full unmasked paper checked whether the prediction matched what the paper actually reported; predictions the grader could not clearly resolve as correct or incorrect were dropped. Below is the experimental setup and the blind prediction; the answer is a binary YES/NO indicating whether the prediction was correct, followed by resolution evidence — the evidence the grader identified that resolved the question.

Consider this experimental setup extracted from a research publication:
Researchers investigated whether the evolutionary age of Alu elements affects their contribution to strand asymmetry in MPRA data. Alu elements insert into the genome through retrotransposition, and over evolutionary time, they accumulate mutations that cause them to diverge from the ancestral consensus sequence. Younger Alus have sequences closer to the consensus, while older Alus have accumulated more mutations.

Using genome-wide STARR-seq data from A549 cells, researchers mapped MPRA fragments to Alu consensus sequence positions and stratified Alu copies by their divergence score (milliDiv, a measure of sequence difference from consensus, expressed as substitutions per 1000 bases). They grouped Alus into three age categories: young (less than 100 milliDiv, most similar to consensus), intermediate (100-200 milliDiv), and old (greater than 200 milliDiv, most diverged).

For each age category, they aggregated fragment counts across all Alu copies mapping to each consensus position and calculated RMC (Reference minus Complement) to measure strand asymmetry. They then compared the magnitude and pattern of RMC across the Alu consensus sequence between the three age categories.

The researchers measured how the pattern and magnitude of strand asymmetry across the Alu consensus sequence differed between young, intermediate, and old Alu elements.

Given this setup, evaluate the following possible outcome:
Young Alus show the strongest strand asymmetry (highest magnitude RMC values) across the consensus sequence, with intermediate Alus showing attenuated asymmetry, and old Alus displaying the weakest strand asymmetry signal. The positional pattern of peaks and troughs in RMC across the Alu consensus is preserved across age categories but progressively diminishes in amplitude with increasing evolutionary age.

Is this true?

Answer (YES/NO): YES